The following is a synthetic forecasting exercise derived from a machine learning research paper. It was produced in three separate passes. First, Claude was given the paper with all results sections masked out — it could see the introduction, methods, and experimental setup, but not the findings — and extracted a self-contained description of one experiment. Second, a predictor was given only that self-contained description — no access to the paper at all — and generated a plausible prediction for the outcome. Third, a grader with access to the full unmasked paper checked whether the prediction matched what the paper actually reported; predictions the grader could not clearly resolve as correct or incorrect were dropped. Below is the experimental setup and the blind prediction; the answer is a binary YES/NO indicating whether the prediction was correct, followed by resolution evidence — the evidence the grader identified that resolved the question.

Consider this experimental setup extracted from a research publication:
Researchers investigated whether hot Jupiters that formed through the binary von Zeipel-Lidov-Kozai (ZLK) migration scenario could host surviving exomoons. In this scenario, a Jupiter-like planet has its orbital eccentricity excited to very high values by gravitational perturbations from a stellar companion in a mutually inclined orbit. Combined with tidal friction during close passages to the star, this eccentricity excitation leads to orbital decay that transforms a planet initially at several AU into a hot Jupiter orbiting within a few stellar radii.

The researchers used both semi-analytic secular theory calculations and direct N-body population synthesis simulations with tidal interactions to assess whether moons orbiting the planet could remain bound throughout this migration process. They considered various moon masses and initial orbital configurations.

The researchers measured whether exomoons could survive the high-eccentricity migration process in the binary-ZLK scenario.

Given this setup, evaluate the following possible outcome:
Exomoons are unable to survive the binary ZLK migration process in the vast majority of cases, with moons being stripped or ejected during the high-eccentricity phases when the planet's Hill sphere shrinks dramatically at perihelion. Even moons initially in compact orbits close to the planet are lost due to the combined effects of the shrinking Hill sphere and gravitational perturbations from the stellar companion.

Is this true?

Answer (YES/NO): YES